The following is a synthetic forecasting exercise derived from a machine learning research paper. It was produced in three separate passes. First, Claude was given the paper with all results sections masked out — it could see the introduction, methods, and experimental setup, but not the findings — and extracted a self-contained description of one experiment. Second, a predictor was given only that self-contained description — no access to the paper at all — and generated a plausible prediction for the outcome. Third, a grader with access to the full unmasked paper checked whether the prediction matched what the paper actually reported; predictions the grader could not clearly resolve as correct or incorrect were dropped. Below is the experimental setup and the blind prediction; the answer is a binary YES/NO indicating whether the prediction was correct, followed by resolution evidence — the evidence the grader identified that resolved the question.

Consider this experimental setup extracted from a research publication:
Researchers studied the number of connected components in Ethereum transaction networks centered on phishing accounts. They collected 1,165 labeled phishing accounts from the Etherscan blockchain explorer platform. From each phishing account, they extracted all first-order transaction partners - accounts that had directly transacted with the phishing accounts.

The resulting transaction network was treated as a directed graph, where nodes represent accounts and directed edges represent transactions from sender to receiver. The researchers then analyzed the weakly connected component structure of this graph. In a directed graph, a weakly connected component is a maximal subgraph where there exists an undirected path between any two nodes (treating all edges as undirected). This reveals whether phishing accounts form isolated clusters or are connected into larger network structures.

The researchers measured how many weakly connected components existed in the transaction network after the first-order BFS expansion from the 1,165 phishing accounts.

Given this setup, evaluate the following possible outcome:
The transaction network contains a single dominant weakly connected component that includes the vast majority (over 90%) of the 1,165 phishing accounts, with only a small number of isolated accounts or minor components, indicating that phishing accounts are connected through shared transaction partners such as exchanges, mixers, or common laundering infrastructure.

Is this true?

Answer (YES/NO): YES